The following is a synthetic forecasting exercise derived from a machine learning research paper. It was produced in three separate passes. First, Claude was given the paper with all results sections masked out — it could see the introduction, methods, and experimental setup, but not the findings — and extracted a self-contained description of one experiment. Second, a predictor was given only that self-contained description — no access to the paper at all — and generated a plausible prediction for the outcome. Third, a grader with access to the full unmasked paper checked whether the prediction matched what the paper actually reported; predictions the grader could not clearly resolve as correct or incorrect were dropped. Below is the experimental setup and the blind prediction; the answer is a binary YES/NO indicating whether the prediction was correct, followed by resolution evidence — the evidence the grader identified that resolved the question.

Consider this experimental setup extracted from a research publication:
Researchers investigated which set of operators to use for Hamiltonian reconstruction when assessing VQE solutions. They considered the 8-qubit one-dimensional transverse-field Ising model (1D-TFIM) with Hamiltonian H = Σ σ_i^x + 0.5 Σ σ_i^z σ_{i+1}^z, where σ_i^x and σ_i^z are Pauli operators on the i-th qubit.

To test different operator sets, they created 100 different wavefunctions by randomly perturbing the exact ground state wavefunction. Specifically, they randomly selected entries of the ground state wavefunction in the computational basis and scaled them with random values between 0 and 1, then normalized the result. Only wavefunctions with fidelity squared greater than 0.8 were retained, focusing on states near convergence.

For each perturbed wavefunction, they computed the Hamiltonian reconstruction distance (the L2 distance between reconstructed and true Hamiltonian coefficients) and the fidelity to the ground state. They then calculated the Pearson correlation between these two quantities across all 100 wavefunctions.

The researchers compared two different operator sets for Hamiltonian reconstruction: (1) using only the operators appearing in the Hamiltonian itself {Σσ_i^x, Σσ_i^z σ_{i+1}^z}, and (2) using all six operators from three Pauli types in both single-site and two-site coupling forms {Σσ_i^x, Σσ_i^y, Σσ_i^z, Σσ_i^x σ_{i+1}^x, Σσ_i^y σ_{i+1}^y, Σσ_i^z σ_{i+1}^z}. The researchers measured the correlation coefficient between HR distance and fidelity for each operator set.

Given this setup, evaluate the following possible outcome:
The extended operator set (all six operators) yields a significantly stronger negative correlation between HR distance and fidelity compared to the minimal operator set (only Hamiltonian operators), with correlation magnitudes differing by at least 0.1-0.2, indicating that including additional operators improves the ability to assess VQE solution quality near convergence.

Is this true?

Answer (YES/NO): NO